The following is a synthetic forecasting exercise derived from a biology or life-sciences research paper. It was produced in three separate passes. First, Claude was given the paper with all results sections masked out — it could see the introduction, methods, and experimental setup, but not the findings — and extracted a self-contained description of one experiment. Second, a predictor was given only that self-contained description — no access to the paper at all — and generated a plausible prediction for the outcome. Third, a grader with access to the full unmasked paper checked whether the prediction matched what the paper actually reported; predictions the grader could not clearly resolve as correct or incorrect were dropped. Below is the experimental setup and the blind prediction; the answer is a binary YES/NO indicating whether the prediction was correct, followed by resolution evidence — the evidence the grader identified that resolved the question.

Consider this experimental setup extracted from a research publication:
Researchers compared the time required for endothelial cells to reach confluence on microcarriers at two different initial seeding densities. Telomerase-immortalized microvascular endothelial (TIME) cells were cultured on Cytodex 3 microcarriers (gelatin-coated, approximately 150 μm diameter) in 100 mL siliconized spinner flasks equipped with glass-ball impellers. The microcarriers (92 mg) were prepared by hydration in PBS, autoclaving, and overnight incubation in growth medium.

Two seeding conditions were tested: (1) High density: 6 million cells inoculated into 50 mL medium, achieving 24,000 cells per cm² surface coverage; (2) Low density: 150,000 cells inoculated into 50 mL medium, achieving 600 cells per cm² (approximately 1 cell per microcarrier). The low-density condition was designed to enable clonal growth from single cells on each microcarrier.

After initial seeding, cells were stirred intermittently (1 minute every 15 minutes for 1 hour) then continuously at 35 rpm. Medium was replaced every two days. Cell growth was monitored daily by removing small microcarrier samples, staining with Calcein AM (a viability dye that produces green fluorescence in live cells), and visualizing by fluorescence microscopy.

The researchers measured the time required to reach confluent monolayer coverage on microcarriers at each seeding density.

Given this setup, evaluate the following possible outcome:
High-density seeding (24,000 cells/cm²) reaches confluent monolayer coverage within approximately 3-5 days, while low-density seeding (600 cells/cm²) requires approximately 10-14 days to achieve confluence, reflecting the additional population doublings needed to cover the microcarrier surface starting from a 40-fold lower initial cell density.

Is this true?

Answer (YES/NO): NO